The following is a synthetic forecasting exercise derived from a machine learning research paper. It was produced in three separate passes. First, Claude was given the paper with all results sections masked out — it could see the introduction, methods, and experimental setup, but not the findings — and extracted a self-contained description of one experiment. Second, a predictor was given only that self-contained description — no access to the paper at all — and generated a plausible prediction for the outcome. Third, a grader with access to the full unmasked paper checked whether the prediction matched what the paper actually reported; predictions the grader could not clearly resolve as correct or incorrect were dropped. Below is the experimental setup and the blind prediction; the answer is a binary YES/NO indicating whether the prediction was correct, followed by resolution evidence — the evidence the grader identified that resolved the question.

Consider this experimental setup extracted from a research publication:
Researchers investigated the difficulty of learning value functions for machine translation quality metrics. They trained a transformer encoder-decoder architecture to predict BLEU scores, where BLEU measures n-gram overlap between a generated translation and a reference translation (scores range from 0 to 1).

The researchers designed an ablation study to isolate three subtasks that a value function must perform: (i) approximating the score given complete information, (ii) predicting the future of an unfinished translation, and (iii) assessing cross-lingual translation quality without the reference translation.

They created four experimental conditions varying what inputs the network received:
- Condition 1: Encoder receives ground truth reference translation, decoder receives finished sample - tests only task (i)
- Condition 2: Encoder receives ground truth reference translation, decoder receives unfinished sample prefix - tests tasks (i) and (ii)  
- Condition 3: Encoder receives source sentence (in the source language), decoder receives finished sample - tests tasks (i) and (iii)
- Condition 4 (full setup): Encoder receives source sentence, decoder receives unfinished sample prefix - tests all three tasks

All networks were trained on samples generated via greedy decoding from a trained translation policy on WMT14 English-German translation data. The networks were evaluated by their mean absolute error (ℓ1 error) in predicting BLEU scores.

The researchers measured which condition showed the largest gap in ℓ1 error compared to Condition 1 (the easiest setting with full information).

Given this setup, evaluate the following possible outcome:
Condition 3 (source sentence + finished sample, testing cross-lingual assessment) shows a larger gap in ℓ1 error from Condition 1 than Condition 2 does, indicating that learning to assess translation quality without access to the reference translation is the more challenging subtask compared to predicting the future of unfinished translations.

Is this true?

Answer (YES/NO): YES